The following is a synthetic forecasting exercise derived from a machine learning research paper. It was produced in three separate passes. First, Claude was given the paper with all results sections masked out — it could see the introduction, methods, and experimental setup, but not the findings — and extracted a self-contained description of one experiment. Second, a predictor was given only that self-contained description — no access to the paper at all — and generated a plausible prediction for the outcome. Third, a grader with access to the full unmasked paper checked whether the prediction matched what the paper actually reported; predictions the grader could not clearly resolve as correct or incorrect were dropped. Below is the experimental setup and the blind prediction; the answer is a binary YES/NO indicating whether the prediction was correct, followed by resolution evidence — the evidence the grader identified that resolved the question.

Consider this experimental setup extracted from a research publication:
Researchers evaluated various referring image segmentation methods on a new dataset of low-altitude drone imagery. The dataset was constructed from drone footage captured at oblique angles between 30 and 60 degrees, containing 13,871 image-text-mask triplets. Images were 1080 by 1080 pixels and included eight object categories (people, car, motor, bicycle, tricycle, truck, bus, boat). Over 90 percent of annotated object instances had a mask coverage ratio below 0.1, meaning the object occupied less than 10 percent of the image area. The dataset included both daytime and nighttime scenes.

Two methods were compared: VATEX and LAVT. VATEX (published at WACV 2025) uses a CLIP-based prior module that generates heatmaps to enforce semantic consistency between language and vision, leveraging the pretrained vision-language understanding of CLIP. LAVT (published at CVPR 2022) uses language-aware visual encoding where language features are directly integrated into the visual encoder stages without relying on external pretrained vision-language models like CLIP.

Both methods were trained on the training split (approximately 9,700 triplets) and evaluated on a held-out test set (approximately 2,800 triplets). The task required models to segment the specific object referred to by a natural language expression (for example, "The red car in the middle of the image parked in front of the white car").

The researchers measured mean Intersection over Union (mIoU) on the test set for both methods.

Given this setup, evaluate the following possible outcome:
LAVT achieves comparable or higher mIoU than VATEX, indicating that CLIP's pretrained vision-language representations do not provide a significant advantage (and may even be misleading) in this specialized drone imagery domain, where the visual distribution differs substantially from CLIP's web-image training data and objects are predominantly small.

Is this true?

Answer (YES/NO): YES